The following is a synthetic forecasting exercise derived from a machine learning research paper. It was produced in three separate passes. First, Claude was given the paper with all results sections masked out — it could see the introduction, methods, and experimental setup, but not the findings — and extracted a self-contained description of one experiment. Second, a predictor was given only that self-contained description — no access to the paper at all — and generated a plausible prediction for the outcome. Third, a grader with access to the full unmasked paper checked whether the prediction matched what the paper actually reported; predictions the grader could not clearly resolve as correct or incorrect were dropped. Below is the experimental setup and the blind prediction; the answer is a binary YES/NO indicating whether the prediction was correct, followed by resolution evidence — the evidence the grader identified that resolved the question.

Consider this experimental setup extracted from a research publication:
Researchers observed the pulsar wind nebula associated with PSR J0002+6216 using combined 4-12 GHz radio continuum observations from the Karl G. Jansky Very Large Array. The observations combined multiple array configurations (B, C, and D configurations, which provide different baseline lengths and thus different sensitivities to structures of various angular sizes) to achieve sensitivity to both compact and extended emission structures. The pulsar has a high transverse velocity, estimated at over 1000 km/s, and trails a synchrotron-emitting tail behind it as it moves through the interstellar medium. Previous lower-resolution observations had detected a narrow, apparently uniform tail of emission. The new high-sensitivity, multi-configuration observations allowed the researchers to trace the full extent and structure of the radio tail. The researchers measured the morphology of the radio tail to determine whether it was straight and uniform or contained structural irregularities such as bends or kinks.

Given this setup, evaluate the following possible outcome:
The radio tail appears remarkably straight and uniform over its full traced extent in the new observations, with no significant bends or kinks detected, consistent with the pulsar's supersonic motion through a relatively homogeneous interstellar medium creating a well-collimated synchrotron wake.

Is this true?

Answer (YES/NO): NO